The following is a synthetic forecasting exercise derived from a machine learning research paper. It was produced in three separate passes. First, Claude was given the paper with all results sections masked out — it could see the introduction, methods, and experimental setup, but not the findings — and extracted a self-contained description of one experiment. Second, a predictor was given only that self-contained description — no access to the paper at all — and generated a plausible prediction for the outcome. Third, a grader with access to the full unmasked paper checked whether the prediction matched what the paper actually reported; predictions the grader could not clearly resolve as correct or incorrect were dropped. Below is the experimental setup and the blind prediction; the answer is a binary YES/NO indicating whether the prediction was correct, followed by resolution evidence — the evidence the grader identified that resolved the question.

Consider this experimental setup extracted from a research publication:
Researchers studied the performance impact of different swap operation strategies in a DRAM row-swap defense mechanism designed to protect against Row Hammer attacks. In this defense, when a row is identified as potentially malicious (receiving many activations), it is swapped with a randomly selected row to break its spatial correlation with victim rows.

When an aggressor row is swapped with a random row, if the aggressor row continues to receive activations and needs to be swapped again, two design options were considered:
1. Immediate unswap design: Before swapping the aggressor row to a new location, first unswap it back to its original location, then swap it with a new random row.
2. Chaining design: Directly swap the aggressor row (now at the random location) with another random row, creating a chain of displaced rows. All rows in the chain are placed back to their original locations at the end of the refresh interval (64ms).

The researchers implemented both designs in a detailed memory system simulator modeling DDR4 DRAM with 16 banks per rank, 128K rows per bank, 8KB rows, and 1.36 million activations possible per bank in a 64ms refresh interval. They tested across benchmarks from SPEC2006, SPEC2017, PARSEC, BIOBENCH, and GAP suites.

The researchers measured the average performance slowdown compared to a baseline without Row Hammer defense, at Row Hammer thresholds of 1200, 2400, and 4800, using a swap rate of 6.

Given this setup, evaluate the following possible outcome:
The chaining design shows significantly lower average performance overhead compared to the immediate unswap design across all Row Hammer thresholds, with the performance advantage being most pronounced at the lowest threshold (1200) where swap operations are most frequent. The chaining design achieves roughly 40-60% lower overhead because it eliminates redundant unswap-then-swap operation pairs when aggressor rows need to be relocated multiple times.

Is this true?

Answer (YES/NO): NO